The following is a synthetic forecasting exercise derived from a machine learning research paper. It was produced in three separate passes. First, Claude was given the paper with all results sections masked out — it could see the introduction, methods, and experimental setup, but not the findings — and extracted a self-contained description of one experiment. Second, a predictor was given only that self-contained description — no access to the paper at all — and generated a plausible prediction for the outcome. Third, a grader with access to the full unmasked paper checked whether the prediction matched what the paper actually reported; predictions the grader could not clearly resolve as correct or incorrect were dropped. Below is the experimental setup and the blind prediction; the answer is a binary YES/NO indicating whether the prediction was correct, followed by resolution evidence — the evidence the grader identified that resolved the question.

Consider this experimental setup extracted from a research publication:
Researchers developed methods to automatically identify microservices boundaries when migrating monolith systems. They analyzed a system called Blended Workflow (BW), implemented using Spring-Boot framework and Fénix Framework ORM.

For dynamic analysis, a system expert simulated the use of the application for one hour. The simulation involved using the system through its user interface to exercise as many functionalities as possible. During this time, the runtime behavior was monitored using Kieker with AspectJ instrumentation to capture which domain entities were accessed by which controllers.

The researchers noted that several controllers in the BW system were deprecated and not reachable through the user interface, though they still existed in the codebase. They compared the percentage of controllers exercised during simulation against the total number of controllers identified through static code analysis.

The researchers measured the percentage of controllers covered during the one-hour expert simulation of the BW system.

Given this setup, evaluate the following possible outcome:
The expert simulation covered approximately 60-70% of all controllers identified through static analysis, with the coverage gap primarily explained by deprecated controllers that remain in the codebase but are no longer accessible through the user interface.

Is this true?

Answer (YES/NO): YES